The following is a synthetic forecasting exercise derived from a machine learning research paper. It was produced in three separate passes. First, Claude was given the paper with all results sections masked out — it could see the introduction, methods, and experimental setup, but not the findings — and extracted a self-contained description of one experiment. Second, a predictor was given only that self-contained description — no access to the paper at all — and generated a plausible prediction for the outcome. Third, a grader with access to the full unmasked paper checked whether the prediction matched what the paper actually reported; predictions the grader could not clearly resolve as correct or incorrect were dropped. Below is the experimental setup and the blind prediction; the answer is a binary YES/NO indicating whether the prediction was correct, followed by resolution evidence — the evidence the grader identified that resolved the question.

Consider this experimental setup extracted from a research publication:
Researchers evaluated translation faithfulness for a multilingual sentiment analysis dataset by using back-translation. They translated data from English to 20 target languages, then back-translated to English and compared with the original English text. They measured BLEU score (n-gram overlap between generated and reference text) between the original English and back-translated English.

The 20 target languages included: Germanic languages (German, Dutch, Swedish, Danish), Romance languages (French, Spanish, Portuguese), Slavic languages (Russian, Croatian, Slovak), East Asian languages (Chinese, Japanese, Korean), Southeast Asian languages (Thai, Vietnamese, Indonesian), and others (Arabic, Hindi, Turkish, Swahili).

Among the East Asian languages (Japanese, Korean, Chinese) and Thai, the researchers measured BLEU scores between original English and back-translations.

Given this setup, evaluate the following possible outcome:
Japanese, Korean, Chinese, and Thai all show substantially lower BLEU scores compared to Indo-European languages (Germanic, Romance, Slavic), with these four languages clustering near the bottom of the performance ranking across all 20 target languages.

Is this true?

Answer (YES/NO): YES